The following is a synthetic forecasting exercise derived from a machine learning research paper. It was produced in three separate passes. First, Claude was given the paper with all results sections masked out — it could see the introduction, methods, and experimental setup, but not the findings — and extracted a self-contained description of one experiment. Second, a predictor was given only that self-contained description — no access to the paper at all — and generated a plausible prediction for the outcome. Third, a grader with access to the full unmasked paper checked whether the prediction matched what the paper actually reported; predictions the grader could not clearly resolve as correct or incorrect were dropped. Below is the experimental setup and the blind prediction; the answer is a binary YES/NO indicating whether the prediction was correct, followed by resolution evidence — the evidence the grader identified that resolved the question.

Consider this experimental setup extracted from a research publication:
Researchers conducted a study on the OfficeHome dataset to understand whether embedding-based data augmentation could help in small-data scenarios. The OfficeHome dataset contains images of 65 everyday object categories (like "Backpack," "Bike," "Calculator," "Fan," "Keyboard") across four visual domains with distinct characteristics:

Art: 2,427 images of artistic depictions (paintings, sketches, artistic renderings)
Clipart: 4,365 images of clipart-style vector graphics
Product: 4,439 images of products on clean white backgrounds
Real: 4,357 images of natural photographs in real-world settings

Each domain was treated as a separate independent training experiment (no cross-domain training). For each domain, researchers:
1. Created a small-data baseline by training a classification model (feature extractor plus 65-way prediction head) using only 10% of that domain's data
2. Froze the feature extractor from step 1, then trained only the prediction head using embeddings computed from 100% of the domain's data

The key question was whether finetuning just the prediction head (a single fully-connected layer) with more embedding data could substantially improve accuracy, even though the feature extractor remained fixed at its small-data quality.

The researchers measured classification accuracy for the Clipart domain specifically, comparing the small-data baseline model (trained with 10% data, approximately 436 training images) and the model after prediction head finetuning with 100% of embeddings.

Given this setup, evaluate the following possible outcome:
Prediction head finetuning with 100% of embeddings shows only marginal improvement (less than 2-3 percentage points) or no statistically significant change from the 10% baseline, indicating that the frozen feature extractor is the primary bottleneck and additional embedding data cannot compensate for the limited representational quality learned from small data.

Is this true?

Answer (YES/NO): NO